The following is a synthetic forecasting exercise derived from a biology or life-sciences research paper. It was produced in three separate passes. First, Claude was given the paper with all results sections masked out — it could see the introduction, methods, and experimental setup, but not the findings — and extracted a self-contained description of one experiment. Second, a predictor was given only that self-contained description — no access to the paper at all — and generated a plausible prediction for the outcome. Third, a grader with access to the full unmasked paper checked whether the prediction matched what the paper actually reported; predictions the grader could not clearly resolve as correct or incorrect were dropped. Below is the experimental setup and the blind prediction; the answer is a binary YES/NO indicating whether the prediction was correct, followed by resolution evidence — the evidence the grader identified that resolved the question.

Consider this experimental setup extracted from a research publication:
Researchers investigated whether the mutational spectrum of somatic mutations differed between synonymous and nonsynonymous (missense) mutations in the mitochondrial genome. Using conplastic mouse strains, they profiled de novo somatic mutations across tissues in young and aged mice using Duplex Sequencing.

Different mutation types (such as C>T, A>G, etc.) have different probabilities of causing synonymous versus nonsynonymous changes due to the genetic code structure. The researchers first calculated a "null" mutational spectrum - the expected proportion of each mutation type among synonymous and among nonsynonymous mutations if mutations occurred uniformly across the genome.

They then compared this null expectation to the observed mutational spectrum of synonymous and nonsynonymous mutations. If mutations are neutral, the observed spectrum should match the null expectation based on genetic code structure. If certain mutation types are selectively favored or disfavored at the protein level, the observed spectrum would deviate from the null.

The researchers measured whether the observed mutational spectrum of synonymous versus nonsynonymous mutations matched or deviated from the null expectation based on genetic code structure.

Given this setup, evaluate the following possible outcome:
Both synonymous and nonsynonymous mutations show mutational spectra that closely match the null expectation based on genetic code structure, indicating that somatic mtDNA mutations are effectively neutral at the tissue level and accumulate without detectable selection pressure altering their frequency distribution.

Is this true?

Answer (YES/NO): NO